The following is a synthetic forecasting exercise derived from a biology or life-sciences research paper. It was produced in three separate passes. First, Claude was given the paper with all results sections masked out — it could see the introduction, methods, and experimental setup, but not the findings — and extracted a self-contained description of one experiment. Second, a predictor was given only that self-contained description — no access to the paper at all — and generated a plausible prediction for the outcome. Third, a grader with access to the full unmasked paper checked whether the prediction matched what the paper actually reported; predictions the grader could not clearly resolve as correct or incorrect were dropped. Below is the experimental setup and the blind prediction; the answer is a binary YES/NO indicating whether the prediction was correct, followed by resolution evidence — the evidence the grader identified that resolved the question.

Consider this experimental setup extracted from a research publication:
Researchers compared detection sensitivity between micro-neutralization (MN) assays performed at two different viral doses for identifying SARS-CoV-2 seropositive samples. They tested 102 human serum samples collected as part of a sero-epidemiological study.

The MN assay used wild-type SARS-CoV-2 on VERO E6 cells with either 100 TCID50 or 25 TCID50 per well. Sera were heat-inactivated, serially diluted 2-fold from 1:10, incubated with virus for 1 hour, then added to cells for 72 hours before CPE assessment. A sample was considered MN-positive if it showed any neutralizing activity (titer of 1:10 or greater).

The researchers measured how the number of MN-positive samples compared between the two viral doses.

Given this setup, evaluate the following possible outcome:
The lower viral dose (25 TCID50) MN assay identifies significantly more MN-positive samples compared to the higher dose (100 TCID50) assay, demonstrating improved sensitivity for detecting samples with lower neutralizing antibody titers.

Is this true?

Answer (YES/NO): NO